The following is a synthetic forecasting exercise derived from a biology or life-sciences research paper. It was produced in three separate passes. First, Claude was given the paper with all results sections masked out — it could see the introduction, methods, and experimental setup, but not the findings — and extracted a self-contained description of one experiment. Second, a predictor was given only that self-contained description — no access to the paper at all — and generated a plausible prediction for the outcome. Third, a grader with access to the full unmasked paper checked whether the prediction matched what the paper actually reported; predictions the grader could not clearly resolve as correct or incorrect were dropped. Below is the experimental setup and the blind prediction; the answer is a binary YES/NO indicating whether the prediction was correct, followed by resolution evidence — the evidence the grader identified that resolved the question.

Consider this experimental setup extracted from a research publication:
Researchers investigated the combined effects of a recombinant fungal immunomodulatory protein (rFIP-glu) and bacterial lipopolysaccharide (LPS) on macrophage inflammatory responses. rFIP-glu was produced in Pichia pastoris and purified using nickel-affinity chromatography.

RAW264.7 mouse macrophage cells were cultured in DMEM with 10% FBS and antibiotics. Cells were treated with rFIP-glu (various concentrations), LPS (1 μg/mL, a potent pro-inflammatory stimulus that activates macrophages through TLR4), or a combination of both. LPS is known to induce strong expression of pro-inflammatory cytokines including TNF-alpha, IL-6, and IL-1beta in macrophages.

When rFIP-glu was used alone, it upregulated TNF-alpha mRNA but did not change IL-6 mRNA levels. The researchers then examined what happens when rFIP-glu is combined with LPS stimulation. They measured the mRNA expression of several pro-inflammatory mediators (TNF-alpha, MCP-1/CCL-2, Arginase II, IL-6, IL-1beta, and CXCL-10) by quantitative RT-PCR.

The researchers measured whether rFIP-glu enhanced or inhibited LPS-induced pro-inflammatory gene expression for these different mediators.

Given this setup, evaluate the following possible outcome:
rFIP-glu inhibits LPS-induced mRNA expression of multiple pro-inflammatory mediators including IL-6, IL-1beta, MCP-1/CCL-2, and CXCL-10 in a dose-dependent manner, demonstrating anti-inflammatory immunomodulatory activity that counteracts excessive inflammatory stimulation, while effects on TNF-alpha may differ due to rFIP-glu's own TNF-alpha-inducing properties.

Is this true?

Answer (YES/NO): NO